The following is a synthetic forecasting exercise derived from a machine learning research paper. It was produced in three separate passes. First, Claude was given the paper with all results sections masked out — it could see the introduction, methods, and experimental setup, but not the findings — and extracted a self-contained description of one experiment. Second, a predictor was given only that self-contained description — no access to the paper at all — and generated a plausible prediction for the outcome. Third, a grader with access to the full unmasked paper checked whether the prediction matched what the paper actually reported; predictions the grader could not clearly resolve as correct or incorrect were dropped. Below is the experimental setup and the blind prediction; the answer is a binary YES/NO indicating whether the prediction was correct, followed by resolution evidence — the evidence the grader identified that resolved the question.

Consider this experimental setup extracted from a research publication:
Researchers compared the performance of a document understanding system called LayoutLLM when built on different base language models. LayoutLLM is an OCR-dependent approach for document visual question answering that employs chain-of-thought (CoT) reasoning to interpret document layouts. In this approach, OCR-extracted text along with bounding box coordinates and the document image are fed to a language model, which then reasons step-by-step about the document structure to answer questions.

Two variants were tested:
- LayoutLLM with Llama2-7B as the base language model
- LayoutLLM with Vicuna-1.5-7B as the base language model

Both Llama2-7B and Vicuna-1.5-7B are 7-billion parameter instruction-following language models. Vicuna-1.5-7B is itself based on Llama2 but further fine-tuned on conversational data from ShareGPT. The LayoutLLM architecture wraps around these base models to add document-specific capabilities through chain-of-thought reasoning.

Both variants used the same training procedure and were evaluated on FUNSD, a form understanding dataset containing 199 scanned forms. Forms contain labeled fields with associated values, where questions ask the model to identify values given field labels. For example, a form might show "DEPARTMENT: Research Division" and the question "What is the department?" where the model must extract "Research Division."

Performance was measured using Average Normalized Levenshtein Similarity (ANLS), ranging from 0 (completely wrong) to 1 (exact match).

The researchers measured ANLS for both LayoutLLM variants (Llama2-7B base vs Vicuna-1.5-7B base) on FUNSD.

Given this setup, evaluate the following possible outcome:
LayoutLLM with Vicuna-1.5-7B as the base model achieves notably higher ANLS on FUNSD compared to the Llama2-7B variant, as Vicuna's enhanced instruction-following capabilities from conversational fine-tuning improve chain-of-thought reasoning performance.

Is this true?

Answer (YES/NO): NO